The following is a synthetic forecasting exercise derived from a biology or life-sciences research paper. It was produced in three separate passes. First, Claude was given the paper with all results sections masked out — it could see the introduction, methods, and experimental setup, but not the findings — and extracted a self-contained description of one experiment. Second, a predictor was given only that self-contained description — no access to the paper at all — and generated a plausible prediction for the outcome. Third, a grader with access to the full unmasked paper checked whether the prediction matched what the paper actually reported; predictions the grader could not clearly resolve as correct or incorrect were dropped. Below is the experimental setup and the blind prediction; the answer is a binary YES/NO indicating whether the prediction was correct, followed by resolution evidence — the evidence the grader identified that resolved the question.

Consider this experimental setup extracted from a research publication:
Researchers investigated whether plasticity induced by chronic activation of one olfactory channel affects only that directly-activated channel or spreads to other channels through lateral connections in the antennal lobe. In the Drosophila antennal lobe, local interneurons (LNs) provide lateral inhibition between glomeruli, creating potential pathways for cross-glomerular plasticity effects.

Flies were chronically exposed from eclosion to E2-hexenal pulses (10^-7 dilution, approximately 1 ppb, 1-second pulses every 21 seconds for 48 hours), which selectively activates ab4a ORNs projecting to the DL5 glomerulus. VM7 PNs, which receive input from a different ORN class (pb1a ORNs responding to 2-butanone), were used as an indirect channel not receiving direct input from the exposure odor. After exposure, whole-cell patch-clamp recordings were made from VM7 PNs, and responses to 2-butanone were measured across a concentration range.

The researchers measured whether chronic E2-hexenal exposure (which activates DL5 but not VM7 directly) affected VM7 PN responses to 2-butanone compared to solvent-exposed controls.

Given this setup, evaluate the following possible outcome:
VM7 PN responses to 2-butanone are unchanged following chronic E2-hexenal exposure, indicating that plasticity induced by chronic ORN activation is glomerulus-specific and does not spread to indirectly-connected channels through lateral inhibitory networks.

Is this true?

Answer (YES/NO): NO